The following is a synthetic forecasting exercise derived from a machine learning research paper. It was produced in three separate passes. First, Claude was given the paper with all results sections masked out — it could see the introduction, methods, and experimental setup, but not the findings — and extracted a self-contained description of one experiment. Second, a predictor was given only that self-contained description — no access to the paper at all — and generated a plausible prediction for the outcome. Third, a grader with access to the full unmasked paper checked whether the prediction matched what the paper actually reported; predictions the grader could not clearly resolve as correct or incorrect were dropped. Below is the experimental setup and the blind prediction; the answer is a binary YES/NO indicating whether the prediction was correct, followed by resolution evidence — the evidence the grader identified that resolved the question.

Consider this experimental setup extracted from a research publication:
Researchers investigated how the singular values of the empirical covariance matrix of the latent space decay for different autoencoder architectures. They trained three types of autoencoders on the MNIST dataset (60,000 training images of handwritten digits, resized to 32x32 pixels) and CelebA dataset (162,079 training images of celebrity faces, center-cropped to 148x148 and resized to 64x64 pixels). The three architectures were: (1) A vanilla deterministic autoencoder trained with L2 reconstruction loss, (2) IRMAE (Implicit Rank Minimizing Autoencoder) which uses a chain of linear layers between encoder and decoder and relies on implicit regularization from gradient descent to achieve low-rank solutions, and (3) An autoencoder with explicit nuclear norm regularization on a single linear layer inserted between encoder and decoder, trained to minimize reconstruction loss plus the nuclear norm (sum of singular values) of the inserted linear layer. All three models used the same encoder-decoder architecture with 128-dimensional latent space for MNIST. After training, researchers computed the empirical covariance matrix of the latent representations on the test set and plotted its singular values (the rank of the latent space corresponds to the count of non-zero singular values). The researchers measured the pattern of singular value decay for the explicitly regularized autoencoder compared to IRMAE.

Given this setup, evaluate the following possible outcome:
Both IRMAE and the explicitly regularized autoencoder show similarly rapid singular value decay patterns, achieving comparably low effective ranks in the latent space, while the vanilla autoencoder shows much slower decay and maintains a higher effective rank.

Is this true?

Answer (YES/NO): NO